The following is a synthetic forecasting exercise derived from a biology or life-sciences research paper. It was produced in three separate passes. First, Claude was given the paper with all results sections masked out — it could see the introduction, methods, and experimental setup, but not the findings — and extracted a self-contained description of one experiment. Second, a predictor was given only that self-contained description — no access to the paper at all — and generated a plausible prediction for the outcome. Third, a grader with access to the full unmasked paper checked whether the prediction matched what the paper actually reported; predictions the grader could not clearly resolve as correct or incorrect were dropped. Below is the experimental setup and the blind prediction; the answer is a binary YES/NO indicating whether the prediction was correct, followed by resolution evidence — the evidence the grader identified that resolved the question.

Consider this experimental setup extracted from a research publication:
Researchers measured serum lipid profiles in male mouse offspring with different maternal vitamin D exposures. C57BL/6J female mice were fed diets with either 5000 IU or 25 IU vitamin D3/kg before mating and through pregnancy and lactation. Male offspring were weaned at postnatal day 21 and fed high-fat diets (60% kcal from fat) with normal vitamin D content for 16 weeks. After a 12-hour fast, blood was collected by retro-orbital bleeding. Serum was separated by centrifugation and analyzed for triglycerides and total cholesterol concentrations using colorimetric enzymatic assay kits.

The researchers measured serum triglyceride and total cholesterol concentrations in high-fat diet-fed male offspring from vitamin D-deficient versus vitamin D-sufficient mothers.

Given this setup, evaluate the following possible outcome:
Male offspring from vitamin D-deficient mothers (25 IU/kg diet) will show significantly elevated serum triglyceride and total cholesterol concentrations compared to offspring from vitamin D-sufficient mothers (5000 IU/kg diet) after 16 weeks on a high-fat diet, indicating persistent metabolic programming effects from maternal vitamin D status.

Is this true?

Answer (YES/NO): YES